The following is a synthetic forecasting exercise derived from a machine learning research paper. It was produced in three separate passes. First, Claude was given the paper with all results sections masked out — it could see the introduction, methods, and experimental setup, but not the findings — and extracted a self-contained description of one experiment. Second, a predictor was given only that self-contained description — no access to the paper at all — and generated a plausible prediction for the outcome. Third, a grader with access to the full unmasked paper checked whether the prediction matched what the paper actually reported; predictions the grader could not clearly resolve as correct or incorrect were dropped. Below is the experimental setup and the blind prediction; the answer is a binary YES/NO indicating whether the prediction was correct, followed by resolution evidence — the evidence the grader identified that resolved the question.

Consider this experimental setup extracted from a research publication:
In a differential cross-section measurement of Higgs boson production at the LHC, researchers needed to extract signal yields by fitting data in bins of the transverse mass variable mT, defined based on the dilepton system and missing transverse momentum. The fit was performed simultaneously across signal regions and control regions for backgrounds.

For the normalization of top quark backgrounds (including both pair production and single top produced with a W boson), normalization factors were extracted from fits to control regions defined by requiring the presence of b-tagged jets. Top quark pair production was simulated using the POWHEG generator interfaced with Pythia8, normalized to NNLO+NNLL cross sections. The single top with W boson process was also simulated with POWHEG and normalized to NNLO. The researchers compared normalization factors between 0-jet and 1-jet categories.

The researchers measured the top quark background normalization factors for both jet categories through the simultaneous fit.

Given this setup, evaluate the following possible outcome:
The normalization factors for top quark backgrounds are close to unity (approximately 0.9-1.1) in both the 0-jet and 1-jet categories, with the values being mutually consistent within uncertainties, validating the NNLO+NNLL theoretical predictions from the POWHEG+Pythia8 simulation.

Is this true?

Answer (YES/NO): YES